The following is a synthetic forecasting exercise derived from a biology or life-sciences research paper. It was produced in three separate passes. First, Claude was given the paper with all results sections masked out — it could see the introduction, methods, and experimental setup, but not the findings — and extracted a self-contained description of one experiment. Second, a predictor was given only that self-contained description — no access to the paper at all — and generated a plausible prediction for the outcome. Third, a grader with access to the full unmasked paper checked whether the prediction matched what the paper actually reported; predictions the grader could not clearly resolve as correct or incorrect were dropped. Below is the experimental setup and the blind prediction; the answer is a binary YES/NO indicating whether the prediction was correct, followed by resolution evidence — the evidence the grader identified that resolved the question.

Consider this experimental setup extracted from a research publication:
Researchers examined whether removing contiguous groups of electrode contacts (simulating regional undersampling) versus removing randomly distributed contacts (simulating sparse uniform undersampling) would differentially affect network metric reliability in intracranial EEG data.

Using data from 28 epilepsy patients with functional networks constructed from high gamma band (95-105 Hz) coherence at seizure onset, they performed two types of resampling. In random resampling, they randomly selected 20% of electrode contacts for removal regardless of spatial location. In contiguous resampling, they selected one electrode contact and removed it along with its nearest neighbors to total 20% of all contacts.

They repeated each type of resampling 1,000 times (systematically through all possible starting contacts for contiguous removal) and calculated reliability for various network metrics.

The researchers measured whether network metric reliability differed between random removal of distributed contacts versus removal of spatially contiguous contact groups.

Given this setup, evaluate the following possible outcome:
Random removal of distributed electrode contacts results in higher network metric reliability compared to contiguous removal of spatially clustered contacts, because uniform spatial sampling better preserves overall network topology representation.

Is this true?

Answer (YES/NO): NO